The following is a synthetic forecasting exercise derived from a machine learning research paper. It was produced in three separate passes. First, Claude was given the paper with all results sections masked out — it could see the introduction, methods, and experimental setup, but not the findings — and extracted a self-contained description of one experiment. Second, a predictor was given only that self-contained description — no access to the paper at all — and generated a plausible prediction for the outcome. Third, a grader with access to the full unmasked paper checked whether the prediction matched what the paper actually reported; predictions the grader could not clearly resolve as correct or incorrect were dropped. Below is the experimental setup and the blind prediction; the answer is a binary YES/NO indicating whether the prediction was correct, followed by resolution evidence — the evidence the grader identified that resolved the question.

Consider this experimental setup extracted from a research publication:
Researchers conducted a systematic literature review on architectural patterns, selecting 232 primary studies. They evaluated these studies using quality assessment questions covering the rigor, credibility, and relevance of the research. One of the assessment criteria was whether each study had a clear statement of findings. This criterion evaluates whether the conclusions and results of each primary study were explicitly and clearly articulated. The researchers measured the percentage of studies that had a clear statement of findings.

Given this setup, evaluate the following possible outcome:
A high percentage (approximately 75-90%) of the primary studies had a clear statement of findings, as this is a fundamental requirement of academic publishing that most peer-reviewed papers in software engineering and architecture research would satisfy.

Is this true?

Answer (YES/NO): NO